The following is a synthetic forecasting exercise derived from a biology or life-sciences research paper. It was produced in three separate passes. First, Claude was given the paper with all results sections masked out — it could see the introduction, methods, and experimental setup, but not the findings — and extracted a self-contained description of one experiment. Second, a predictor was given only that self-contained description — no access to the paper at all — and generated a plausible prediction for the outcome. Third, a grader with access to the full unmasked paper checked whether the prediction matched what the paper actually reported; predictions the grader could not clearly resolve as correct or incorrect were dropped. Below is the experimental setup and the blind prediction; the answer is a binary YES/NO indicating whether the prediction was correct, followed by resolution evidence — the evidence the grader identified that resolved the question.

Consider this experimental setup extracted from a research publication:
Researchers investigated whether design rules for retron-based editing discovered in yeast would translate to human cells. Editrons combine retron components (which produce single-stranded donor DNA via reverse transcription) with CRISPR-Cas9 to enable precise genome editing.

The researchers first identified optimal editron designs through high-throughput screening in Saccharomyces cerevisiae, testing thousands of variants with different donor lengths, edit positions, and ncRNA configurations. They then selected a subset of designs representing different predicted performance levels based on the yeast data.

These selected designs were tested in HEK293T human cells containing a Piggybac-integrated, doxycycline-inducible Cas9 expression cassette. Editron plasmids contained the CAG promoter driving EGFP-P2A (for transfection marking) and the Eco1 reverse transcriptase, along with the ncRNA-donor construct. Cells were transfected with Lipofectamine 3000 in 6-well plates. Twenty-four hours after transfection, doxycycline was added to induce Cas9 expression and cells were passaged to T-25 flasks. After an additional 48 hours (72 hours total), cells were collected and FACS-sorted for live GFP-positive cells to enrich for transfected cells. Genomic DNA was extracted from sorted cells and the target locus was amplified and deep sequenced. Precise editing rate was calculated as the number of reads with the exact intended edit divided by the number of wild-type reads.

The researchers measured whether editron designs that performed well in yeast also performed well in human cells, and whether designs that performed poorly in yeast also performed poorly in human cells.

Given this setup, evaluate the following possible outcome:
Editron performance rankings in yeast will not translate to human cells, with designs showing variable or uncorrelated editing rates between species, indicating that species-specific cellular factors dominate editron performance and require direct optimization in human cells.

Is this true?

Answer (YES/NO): NO